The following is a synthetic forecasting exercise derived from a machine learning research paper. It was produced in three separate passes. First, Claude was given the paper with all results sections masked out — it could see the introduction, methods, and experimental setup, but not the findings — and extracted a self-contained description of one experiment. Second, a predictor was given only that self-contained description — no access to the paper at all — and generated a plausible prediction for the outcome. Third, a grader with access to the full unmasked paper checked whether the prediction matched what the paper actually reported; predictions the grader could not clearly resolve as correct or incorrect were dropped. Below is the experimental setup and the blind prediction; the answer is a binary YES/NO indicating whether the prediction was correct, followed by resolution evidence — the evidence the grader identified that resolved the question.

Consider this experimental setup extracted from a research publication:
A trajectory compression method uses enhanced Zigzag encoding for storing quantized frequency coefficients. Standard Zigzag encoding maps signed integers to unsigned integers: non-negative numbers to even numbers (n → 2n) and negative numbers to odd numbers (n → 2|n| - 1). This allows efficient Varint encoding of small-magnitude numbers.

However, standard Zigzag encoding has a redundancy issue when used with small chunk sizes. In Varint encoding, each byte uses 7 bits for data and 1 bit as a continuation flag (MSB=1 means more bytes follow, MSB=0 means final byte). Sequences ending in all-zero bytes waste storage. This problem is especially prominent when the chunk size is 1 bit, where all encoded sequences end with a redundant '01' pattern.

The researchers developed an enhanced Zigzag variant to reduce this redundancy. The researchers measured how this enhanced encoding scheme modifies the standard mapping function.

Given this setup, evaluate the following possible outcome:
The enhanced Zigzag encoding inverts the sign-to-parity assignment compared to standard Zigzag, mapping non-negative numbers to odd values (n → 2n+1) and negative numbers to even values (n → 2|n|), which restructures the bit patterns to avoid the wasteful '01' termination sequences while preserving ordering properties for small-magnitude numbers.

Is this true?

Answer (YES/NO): YES